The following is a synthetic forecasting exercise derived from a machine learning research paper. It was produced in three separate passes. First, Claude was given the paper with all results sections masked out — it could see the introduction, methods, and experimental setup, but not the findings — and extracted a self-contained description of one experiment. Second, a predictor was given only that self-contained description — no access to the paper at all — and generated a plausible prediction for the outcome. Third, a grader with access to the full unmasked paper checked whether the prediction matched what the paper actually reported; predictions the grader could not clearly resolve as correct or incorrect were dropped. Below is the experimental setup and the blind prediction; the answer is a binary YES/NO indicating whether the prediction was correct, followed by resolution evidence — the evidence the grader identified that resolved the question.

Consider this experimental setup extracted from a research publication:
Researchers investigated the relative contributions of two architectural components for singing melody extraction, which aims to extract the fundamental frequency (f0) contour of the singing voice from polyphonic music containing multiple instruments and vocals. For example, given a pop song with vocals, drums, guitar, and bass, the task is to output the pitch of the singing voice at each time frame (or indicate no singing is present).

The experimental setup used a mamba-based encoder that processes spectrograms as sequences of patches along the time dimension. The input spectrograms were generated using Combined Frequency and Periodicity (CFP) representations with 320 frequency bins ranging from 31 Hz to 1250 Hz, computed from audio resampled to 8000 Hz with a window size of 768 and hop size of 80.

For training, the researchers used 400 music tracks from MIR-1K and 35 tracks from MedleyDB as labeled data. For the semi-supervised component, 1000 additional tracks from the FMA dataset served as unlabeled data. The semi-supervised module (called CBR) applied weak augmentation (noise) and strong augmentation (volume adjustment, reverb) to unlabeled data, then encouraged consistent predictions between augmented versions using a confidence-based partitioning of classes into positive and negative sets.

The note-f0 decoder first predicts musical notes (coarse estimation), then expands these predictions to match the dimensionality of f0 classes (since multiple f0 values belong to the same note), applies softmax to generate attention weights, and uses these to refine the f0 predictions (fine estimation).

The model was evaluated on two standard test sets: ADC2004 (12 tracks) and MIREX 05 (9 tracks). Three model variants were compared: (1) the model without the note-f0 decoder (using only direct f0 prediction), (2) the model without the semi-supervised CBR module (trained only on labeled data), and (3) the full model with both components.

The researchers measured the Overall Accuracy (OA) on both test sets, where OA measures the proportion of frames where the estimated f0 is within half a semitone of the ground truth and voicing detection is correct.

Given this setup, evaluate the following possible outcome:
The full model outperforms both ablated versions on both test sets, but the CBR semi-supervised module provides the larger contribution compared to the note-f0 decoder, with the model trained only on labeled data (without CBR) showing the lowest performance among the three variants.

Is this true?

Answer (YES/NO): NO